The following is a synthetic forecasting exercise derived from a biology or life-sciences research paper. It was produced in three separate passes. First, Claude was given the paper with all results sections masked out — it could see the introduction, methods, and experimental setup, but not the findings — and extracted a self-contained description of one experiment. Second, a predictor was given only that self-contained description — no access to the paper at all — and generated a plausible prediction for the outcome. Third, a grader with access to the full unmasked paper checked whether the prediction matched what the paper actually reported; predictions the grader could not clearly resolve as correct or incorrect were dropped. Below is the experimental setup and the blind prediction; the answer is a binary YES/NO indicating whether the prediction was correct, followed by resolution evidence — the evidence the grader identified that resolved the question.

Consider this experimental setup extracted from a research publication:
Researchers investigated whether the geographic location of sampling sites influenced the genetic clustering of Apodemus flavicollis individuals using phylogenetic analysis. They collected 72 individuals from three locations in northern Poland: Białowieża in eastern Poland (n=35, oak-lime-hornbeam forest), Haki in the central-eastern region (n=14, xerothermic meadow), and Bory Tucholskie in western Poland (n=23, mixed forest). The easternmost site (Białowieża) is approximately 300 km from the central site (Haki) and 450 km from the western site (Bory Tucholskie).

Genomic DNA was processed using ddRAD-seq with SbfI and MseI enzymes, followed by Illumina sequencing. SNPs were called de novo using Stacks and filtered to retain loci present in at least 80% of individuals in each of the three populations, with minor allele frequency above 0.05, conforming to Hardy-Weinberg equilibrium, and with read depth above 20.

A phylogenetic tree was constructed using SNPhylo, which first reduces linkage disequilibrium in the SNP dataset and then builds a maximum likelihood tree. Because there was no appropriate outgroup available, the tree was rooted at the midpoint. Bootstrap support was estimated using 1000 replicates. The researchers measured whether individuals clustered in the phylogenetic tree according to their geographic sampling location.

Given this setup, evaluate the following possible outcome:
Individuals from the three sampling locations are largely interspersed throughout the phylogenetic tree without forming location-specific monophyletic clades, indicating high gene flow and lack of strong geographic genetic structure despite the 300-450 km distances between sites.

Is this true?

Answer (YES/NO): NO